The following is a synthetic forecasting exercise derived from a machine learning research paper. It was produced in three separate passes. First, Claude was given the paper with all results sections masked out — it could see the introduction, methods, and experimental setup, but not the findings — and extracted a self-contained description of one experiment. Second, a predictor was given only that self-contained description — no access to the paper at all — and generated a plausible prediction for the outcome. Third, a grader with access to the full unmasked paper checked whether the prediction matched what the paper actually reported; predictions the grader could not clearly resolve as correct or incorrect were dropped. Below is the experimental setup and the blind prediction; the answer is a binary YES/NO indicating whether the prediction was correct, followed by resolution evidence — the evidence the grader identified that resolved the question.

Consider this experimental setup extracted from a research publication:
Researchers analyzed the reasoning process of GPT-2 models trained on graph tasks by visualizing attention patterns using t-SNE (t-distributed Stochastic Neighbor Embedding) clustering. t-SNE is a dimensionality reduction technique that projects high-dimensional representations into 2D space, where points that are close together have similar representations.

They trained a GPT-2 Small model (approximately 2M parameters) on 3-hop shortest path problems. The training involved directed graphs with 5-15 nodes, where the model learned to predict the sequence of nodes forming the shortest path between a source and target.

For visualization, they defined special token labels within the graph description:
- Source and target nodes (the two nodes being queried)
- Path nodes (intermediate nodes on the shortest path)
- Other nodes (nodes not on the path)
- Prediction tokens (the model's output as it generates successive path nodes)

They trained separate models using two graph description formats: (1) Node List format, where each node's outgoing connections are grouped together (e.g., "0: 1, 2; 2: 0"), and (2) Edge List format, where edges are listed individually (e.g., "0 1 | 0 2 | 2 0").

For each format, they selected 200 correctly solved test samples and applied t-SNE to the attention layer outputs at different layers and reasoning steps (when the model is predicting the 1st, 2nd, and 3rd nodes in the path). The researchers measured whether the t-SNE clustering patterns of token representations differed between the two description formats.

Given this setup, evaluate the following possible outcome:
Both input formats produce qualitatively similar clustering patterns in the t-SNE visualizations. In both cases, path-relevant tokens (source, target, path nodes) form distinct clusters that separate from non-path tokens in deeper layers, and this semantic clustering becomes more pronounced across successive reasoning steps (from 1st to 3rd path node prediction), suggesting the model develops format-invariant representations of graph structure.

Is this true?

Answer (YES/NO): NO